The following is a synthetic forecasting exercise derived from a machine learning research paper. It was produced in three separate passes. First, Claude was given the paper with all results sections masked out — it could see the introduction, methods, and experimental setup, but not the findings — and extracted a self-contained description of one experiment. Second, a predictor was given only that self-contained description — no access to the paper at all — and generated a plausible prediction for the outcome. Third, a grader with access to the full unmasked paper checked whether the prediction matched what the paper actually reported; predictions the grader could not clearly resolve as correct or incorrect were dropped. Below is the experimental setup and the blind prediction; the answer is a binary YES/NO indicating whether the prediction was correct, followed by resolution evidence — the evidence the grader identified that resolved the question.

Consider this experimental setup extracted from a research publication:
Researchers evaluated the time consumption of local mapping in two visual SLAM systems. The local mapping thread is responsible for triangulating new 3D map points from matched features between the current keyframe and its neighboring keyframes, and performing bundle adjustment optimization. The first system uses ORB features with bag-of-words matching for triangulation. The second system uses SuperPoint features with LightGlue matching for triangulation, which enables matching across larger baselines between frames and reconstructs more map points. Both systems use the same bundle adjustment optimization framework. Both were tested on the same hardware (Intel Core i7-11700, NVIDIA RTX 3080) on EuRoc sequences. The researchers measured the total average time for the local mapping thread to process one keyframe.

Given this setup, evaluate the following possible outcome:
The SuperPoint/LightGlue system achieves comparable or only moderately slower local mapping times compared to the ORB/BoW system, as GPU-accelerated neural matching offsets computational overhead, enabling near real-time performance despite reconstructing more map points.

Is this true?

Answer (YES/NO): NO